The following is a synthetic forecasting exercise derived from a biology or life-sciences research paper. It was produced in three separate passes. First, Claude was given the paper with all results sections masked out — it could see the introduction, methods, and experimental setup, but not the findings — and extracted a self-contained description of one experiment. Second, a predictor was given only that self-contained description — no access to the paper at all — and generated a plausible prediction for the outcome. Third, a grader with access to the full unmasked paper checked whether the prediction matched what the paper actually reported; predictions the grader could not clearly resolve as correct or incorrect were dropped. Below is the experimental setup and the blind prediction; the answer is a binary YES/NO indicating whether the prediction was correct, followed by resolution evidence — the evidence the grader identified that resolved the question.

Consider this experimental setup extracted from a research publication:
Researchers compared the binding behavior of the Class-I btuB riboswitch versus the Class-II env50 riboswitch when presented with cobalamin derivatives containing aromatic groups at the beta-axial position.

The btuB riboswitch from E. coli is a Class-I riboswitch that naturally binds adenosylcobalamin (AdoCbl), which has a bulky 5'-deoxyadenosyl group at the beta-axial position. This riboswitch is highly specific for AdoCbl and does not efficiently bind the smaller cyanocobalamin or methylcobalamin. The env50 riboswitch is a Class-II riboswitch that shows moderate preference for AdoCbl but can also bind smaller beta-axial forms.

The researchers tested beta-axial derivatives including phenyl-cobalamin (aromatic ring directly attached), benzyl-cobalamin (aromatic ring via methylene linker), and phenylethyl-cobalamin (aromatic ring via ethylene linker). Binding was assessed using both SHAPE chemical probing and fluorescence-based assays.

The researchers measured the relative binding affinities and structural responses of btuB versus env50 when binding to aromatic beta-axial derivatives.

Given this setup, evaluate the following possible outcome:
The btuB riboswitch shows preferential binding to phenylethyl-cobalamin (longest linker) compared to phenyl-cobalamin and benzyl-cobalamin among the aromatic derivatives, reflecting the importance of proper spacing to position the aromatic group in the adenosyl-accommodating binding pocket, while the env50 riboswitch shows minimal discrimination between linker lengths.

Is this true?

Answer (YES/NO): NO